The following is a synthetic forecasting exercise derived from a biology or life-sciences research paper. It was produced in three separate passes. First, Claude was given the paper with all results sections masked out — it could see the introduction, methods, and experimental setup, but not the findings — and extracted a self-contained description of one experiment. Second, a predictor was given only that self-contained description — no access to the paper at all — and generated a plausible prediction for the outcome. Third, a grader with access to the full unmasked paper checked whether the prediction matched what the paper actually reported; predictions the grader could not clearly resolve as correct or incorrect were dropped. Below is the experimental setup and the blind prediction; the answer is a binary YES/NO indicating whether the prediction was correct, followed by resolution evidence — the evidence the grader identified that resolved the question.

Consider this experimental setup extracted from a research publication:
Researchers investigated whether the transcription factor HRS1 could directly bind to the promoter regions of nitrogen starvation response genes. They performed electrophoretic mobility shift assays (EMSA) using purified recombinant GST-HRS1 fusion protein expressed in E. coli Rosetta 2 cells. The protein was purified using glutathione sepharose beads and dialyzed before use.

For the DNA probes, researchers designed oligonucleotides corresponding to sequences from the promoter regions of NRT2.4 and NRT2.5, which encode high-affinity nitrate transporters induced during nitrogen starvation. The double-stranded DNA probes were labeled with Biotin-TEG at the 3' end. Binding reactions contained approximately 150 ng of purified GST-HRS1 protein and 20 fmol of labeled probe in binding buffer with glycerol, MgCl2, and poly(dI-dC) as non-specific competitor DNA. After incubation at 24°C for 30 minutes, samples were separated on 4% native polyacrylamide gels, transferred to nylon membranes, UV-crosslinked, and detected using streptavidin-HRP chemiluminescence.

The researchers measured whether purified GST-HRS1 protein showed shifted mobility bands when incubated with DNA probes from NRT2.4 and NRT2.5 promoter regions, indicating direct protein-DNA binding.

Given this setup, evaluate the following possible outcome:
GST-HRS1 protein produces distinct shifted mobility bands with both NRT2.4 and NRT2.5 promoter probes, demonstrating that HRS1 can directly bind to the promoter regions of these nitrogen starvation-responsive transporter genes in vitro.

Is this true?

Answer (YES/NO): YES